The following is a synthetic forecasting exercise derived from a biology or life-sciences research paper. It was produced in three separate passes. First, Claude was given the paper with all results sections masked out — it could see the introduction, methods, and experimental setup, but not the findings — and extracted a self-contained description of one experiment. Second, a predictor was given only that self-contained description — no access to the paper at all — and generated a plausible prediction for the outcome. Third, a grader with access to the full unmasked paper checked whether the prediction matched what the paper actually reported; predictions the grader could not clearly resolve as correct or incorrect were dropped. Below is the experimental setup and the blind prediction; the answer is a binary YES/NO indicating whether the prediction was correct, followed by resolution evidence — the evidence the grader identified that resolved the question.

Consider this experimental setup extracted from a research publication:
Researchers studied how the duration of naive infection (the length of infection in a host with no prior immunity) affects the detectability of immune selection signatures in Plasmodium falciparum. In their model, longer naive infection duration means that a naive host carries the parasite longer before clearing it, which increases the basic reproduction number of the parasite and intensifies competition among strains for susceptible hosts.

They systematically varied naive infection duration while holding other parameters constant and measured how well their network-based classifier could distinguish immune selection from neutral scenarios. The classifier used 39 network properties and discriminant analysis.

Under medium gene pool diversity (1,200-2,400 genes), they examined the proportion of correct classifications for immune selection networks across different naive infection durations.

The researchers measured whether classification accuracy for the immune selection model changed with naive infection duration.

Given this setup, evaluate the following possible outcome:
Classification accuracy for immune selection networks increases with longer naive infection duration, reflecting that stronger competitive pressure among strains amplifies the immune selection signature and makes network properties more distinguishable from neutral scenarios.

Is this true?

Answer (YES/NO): YES